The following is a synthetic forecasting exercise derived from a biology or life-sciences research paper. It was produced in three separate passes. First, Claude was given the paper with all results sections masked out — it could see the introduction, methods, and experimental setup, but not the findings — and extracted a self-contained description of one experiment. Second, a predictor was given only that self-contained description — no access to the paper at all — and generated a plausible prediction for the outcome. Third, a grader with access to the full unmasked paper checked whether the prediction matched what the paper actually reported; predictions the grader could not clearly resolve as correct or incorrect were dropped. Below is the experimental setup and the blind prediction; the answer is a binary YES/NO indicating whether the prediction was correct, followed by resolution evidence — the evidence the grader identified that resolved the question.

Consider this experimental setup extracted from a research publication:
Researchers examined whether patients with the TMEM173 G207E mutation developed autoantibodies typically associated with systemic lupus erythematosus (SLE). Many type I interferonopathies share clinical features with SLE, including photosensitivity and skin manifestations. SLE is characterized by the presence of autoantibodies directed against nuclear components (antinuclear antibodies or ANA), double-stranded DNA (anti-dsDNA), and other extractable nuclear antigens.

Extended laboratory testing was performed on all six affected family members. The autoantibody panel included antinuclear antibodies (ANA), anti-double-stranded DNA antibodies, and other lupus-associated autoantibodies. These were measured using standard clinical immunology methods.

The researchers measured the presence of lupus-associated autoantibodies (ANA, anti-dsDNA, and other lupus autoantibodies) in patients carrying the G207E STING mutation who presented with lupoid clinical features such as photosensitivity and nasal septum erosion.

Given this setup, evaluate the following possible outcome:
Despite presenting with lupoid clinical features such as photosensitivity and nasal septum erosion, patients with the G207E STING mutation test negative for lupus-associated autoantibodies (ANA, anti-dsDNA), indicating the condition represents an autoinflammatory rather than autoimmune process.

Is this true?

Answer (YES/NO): YES